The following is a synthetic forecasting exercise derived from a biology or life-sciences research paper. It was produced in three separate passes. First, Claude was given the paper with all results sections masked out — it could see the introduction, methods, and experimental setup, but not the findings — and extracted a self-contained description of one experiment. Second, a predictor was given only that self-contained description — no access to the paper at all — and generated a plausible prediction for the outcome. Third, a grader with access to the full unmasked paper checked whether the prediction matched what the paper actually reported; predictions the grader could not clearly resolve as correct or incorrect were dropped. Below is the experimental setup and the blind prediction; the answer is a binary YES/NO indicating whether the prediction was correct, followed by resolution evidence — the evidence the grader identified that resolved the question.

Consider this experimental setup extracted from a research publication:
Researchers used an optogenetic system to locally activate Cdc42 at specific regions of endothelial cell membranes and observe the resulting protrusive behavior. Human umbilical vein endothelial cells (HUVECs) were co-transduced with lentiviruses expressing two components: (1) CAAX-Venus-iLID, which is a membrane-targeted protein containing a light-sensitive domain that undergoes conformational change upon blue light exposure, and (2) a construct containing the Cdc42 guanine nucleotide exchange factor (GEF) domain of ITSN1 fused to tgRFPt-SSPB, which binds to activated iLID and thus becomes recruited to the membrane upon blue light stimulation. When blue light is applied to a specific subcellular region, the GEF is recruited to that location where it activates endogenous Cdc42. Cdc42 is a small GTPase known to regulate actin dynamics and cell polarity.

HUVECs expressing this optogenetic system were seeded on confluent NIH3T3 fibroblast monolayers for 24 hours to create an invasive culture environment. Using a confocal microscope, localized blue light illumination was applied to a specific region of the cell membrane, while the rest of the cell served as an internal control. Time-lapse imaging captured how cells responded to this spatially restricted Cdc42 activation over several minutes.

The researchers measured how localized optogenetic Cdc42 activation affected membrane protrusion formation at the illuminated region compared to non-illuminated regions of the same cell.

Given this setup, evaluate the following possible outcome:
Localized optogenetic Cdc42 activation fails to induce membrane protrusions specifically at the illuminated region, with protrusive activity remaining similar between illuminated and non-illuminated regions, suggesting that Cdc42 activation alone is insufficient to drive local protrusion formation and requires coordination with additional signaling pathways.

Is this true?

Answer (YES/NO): NO